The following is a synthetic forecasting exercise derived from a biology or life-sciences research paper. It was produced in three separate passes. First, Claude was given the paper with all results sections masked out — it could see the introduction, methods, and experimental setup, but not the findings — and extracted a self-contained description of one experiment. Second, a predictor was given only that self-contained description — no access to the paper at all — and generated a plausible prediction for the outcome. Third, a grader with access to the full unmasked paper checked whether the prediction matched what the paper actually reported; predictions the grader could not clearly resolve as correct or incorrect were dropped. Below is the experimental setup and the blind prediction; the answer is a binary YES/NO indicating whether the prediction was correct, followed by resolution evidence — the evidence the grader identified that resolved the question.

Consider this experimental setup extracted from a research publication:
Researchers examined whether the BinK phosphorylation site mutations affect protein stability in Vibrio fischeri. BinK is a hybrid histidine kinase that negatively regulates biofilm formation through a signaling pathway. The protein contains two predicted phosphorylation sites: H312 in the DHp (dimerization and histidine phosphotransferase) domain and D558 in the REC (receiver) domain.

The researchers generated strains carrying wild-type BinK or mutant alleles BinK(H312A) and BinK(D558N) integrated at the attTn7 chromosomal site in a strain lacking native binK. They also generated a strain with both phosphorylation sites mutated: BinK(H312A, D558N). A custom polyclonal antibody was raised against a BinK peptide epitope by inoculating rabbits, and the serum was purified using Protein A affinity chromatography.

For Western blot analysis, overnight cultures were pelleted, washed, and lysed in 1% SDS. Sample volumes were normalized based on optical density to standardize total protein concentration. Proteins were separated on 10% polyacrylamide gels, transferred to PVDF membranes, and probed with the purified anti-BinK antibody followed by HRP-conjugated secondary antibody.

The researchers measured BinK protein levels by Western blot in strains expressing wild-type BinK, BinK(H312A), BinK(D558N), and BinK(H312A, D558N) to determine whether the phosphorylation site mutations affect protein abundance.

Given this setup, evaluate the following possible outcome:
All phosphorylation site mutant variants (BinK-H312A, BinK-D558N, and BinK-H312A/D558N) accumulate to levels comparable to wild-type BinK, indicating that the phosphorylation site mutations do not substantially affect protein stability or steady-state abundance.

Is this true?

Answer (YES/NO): YES